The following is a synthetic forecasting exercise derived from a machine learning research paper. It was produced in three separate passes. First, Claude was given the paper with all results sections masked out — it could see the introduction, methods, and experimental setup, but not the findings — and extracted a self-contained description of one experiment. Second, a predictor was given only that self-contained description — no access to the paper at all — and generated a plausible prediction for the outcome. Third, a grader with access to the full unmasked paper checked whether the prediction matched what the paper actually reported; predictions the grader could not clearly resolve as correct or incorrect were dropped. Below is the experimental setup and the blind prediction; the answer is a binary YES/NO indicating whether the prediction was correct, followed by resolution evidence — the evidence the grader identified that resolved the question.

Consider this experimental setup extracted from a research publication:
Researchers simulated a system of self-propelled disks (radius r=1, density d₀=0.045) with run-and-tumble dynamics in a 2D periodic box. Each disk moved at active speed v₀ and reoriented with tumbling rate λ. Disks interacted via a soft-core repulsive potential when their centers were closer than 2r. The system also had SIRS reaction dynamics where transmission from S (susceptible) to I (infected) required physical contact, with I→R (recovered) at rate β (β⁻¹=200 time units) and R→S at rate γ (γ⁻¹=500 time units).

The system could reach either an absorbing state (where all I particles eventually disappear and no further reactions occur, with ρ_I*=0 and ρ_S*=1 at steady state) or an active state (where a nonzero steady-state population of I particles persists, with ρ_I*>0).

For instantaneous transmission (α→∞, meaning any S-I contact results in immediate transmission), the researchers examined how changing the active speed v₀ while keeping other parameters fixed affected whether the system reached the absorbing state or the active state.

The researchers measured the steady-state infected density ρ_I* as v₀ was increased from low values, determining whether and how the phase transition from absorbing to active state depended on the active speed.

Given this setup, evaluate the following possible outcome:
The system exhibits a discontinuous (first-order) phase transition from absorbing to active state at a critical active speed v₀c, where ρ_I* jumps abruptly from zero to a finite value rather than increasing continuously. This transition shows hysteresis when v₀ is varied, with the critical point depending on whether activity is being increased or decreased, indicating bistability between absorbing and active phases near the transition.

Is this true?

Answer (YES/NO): NO